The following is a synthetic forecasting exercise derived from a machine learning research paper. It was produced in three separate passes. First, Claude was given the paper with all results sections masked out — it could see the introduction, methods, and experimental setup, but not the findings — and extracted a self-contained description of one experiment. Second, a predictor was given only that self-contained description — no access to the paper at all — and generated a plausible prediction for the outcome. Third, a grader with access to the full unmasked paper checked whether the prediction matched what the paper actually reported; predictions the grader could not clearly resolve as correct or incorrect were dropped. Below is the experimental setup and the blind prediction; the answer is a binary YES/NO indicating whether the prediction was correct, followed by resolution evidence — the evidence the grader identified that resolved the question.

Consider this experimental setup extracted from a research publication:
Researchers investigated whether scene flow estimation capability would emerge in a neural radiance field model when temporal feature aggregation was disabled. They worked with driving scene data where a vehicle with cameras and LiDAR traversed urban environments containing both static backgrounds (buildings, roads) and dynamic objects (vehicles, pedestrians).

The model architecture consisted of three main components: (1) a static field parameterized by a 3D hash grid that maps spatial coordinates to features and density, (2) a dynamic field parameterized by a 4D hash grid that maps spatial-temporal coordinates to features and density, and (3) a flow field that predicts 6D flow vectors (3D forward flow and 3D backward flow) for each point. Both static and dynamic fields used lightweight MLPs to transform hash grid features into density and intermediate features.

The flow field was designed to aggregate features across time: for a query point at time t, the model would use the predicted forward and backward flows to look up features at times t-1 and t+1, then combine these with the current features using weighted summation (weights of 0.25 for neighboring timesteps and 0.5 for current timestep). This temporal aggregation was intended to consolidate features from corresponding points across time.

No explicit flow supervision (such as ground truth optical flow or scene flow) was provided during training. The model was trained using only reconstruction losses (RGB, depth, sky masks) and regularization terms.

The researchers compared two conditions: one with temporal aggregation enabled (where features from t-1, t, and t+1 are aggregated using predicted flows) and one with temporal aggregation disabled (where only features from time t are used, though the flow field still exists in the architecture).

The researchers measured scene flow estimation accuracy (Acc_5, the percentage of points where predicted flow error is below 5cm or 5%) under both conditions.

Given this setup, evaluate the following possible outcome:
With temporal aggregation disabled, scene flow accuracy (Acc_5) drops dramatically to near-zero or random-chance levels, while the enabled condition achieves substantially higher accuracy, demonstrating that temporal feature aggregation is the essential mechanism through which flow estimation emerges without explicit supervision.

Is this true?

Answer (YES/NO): YES